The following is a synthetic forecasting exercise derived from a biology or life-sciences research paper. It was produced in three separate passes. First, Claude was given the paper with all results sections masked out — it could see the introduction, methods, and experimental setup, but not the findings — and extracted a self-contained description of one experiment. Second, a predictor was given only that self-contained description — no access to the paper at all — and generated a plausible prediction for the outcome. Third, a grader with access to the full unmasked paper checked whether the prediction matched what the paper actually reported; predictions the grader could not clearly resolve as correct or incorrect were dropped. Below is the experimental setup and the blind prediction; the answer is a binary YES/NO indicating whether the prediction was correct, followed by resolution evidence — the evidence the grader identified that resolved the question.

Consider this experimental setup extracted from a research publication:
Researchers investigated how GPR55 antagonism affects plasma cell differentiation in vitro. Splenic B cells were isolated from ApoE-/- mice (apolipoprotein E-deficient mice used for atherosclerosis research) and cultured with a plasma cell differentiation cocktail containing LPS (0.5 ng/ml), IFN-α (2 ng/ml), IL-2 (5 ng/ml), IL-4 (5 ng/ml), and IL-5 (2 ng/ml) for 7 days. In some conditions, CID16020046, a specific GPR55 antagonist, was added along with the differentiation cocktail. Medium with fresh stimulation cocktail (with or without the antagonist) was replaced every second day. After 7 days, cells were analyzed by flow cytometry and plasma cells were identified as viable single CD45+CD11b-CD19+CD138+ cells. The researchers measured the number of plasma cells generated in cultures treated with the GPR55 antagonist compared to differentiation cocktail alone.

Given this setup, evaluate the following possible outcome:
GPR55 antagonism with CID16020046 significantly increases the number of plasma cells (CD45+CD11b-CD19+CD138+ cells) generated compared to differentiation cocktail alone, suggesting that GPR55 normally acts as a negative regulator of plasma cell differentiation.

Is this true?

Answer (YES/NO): NO